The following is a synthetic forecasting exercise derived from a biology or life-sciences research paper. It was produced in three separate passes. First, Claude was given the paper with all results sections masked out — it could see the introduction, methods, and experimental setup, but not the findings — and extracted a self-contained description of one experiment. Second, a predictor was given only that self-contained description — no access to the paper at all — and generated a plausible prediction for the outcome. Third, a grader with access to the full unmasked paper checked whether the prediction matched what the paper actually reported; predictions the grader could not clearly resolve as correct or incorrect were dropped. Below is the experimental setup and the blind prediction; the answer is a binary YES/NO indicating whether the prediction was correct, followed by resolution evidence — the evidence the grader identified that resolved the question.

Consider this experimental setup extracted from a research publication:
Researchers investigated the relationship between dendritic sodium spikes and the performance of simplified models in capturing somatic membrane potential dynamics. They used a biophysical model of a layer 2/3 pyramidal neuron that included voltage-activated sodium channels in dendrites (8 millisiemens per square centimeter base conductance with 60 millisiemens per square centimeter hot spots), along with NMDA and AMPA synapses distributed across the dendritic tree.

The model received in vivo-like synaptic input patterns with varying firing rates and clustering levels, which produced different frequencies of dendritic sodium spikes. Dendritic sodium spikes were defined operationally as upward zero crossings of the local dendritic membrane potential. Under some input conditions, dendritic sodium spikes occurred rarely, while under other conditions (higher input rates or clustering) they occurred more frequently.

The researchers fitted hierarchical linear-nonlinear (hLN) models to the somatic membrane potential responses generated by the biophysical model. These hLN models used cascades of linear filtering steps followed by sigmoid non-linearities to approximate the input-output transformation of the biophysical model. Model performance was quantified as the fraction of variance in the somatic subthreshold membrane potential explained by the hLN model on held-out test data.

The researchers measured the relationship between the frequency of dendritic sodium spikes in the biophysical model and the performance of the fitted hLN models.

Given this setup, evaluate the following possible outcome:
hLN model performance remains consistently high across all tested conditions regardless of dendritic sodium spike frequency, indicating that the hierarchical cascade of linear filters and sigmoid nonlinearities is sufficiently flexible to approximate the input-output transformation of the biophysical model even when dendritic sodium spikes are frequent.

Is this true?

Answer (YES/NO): NO